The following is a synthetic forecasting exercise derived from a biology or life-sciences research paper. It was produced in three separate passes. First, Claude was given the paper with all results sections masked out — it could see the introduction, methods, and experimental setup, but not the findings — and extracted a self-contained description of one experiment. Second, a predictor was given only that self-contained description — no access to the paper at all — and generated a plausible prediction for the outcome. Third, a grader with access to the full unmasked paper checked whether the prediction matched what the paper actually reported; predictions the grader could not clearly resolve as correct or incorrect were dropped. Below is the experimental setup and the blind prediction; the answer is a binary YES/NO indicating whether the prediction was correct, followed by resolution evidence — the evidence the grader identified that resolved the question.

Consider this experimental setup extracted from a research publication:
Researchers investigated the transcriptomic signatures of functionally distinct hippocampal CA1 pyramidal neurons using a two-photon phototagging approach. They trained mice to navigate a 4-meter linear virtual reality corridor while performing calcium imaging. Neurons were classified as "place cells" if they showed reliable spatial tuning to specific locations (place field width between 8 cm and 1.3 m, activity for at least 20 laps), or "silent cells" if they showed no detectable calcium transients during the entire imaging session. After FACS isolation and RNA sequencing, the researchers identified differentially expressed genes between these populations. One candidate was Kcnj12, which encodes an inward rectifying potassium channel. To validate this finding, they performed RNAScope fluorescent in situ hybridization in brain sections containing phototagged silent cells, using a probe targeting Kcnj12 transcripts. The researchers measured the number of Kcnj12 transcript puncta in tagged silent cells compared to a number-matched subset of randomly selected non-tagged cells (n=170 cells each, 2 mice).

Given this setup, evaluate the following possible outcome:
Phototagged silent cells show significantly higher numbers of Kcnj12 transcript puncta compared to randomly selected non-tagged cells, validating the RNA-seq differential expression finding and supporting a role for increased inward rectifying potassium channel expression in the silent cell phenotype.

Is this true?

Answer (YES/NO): YES